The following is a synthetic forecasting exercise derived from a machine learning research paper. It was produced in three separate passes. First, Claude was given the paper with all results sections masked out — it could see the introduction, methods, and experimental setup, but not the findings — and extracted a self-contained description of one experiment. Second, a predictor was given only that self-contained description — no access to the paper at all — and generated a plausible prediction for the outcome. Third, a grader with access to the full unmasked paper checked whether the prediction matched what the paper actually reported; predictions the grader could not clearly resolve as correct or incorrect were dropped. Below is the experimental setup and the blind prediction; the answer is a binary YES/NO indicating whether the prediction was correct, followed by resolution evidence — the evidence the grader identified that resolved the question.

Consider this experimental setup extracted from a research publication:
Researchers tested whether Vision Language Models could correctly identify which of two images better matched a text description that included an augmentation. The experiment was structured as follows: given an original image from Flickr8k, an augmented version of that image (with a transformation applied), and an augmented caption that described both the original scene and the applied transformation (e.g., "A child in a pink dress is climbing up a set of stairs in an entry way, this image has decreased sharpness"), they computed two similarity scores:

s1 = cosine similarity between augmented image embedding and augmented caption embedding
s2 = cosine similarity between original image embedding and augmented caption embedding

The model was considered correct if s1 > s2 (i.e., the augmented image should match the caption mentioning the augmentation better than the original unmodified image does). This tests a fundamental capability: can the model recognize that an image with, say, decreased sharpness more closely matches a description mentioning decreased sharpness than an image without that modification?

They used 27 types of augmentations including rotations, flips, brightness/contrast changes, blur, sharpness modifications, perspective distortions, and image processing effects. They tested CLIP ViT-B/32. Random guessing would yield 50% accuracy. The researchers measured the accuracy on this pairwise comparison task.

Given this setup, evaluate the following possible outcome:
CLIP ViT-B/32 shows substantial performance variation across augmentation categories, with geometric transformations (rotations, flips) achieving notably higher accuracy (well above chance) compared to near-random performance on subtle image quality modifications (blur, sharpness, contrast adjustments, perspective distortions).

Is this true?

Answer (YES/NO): NO